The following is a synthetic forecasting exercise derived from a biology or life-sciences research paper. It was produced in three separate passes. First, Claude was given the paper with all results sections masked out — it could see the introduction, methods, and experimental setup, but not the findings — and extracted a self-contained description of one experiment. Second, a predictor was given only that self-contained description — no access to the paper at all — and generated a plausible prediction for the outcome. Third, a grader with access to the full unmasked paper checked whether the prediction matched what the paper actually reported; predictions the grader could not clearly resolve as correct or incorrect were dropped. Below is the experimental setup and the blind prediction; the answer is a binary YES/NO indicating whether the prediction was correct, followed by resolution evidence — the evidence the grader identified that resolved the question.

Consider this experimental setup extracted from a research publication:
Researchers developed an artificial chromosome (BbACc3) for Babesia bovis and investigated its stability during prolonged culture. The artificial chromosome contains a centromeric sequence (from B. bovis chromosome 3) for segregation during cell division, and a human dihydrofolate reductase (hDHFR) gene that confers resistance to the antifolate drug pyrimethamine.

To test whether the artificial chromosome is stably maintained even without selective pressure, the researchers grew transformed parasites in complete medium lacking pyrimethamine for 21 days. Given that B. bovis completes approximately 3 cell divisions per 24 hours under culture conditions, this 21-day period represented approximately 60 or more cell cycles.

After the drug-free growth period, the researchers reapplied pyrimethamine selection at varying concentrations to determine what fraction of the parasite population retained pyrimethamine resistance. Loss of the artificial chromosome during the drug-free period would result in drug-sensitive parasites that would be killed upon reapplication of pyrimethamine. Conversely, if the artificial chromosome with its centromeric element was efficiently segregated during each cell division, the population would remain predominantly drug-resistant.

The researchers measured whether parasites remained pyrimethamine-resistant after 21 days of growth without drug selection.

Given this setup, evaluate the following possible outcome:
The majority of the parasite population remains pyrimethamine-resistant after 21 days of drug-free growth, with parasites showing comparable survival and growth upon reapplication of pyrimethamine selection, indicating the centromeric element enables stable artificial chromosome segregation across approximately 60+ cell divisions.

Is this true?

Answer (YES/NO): NO